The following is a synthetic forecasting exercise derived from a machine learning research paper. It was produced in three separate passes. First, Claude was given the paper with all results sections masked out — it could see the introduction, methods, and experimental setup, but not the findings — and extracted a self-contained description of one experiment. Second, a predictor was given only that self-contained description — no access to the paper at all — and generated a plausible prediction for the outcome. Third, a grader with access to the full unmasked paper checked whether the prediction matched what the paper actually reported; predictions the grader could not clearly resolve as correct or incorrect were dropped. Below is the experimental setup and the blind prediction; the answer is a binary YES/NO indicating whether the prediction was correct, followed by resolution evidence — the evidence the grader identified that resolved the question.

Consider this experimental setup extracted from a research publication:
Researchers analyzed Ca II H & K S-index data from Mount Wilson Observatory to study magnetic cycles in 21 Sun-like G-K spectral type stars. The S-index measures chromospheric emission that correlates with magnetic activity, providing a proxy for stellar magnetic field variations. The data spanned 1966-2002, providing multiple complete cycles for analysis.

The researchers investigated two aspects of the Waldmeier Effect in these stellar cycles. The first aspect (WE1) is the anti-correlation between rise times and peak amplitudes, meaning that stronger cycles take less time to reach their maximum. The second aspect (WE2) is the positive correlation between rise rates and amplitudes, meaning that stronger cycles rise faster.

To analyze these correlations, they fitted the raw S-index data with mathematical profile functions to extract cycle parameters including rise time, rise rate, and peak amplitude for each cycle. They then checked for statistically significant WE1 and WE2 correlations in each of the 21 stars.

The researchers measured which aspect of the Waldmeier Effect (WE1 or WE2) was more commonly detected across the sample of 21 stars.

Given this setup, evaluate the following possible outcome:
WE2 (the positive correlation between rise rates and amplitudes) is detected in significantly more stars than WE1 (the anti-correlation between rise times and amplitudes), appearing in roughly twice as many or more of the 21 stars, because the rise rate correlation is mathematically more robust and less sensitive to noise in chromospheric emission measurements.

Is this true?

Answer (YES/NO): YES